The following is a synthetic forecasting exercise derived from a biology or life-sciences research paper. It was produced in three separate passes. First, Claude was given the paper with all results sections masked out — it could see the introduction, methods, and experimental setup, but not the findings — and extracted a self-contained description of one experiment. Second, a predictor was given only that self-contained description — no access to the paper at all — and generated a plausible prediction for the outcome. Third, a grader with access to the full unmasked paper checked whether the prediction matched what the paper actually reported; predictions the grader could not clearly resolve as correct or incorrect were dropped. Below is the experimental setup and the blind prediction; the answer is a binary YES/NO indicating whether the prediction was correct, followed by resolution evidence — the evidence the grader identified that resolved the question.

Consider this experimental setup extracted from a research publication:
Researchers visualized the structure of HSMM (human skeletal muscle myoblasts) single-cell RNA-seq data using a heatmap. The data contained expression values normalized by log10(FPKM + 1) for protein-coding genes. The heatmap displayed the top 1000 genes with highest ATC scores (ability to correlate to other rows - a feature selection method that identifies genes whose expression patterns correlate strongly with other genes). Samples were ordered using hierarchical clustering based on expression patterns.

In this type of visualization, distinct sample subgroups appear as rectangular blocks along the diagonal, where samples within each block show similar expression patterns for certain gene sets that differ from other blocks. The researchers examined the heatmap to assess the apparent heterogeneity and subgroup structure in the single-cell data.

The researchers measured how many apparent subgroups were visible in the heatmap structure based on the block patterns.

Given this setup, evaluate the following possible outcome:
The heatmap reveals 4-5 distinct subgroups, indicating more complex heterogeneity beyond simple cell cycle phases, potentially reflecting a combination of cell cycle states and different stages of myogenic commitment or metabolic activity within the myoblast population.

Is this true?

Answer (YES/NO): NO